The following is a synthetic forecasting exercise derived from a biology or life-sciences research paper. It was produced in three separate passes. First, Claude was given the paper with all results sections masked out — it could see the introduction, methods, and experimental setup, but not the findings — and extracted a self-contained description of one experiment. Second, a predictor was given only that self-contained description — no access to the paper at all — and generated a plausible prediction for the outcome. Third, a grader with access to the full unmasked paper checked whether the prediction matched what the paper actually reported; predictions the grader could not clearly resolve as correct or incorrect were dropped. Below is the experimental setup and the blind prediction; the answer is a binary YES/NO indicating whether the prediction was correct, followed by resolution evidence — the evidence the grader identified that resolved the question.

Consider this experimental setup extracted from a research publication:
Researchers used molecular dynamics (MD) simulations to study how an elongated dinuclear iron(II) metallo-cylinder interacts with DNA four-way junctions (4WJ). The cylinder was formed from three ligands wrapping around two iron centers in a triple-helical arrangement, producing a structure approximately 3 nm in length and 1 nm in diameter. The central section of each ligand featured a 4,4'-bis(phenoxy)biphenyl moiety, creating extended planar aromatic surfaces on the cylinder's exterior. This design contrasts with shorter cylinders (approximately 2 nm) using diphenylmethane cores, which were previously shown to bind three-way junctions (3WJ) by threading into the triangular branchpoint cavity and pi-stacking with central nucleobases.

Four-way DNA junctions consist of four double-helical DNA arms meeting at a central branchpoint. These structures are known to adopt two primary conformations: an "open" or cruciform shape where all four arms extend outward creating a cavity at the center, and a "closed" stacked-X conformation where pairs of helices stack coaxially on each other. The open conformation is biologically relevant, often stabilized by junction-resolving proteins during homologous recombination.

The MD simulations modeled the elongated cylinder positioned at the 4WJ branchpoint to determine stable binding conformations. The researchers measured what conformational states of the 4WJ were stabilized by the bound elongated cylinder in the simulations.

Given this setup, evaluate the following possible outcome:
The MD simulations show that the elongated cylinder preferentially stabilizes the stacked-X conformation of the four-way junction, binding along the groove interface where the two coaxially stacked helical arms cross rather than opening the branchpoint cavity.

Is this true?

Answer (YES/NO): NO